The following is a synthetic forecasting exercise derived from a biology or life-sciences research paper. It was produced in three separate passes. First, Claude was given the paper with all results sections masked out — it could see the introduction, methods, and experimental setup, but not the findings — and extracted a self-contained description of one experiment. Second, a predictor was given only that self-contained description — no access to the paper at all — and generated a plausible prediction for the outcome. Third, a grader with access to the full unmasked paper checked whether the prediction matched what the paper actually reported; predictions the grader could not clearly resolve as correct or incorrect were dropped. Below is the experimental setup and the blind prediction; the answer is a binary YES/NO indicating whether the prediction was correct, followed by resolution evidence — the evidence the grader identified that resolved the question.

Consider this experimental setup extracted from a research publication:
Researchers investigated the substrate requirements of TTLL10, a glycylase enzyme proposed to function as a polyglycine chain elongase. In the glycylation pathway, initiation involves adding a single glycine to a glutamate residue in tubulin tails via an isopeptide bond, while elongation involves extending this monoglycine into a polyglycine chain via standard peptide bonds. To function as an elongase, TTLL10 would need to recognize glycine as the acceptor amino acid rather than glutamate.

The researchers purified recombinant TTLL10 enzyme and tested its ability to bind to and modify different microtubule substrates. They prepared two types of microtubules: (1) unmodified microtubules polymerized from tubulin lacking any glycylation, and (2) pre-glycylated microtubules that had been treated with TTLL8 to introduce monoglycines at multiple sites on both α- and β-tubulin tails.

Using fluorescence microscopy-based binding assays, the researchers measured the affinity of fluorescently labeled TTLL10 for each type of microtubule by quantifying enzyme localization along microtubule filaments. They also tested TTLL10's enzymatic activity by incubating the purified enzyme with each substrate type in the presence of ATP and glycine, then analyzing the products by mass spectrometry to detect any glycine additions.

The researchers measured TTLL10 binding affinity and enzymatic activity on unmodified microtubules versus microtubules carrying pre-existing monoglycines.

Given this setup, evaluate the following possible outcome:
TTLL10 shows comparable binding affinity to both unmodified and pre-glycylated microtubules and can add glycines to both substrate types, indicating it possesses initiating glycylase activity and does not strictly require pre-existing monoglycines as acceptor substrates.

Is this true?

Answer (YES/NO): NO